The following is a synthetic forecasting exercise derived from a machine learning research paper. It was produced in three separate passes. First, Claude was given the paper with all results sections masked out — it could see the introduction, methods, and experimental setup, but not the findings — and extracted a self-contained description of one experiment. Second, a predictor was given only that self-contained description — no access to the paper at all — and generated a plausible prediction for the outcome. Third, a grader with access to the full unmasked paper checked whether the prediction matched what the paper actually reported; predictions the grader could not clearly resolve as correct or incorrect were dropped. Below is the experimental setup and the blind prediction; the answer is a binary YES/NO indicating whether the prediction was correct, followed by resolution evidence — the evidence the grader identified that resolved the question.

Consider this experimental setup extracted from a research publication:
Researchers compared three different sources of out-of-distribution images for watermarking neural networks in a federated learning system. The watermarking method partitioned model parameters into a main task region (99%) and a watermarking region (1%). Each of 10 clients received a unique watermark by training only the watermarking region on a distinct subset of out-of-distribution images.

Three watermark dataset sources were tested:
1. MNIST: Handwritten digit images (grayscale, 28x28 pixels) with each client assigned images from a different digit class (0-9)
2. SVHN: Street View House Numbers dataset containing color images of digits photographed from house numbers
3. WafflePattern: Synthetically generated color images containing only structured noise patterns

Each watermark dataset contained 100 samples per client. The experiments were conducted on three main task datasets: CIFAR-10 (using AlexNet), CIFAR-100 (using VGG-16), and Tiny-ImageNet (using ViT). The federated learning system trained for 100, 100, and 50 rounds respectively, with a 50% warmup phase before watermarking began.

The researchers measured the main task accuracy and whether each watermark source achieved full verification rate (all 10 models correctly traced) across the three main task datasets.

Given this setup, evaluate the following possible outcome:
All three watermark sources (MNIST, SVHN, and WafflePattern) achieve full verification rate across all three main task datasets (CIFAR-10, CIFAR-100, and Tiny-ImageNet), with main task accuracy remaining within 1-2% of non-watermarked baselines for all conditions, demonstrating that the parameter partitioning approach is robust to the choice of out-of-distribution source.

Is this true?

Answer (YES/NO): YES